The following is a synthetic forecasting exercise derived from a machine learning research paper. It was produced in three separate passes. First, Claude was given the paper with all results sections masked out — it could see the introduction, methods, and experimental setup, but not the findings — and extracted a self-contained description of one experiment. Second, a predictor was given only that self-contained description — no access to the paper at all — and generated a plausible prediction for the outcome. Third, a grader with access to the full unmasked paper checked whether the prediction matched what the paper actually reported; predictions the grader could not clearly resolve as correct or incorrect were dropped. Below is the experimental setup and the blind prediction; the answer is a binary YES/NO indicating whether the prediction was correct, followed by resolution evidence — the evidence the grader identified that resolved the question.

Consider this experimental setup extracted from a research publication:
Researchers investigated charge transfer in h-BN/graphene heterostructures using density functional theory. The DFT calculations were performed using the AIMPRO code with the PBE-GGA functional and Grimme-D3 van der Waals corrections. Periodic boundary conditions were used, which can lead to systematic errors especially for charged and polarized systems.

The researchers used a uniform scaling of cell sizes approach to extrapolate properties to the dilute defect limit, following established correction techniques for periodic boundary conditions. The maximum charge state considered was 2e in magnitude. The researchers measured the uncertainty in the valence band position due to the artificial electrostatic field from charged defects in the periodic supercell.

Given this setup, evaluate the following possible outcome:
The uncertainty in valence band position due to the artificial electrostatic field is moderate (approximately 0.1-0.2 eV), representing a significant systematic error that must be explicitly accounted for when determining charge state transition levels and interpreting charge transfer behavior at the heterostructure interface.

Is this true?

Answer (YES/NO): NO